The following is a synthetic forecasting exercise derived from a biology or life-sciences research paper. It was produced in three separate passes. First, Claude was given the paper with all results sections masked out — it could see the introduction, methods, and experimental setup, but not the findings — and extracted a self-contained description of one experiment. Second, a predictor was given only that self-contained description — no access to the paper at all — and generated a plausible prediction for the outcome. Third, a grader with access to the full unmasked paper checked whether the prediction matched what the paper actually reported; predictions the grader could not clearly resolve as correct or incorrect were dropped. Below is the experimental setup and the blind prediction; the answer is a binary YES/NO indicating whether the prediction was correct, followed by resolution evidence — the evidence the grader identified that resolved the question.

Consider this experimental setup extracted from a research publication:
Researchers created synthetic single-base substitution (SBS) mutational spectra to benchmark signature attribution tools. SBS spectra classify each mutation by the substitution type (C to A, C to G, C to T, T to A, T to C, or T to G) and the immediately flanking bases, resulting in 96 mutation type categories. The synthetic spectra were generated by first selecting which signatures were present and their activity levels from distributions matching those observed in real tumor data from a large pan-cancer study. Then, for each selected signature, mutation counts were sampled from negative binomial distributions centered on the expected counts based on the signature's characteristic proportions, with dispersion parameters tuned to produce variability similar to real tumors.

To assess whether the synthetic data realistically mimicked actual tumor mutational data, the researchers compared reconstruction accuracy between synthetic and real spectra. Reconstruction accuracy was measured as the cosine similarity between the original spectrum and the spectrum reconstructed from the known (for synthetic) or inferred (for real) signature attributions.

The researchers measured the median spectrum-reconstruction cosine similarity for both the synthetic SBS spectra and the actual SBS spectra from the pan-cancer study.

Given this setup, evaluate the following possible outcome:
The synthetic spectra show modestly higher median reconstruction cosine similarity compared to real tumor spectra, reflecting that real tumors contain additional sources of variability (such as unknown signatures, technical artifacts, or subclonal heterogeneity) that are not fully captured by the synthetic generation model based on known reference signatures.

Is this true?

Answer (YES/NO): NO